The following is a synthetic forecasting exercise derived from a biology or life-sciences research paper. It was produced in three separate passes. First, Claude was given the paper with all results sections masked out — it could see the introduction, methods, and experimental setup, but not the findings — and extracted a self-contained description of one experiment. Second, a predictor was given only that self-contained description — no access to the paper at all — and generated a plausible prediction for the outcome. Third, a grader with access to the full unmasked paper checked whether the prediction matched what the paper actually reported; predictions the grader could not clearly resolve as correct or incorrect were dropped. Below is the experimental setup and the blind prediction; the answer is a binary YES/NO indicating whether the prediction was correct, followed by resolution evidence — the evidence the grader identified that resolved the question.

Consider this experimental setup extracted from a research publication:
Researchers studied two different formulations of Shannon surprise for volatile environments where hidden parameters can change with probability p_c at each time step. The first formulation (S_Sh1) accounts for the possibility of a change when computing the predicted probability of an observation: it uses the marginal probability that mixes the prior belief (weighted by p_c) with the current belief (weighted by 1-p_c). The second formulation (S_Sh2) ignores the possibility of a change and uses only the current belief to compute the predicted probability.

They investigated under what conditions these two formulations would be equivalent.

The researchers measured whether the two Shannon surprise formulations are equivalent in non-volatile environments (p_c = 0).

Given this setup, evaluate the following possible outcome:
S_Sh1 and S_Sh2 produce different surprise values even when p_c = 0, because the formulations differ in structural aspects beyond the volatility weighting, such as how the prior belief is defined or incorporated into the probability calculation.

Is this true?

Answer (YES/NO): NO